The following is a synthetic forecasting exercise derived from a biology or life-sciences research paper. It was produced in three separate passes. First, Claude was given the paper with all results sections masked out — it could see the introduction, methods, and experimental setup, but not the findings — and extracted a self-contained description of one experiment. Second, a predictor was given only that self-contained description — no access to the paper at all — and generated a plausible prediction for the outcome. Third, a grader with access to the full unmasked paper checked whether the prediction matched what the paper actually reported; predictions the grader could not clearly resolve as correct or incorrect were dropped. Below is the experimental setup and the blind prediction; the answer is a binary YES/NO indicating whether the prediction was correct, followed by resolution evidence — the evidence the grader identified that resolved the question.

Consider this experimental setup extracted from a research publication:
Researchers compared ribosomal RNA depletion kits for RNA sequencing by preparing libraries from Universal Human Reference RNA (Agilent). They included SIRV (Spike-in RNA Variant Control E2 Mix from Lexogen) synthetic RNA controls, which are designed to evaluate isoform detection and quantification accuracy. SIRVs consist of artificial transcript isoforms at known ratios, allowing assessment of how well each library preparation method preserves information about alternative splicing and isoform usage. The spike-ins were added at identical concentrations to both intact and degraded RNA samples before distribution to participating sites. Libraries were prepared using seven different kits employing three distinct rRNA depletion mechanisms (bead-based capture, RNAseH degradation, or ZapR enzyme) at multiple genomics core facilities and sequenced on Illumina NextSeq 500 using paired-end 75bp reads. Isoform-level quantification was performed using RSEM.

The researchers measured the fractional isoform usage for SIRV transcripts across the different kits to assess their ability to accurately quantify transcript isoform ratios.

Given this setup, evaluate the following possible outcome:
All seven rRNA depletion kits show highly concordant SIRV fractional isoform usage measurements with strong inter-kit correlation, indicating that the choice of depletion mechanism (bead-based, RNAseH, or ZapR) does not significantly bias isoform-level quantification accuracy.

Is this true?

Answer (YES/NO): NO